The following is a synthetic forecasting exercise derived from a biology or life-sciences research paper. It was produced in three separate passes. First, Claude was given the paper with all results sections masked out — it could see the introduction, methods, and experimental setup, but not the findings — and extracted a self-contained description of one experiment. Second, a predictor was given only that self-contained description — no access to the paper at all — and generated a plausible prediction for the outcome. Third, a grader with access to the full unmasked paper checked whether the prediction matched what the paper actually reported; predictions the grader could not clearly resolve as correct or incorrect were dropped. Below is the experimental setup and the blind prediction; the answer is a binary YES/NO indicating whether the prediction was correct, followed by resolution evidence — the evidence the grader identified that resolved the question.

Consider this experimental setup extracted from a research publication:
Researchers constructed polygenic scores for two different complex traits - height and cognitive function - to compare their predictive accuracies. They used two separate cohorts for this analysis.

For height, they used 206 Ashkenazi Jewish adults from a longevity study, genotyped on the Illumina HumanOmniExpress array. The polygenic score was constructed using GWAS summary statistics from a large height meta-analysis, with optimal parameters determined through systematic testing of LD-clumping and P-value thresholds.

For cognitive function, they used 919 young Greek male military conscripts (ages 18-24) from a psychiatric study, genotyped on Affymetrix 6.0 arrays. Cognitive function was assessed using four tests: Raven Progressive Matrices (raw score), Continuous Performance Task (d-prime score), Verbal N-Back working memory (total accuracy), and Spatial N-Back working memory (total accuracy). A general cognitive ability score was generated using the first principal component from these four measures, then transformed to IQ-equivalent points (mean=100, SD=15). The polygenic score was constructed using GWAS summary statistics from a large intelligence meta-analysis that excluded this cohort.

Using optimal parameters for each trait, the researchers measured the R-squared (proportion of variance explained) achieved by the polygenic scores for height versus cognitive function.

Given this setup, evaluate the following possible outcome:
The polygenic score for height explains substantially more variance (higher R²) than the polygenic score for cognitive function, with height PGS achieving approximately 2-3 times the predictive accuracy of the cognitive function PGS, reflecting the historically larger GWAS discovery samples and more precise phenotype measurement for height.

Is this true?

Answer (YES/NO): NO